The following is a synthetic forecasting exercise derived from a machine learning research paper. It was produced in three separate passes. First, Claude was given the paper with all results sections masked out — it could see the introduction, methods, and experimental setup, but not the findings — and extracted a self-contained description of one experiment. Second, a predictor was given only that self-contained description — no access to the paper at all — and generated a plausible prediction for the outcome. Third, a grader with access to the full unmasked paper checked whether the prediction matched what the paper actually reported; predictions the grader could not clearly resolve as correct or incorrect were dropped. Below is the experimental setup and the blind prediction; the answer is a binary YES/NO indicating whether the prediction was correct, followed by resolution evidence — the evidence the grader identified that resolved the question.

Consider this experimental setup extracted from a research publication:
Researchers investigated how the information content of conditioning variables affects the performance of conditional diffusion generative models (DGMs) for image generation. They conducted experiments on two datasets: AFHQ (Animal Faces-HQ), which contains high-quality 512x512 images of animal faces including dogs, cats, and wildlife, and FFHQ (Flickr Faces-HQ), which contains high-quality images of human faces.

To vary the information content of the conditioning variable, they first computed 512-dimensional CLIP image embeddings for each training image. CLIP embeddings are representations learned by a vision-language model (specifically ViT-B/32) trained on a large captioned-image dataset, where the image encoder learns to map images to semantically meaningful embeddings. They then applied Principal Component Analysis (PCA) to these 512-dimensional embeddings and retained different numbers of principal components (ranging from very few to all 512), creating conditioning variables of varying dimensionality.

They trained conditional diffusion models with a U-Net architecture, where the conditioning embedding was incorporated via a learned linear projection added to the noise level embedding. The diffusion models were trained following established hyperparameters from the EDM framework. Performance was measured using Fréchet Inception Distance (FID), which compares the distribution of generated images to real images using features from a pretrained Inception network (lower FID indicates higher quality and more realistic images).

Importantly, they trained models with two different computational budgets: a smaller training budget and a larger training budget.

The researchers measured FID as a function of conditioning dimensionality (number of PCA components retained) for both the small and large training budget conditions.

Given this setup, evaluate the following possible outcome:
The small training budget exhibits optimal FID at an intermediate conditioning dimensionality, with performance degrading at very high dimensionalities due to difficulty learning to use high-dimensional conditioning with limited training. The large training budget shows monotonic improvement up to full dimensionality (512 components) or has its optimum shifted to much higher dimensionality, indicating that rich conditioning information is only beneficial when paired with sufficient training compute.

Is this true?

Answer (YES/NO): NO